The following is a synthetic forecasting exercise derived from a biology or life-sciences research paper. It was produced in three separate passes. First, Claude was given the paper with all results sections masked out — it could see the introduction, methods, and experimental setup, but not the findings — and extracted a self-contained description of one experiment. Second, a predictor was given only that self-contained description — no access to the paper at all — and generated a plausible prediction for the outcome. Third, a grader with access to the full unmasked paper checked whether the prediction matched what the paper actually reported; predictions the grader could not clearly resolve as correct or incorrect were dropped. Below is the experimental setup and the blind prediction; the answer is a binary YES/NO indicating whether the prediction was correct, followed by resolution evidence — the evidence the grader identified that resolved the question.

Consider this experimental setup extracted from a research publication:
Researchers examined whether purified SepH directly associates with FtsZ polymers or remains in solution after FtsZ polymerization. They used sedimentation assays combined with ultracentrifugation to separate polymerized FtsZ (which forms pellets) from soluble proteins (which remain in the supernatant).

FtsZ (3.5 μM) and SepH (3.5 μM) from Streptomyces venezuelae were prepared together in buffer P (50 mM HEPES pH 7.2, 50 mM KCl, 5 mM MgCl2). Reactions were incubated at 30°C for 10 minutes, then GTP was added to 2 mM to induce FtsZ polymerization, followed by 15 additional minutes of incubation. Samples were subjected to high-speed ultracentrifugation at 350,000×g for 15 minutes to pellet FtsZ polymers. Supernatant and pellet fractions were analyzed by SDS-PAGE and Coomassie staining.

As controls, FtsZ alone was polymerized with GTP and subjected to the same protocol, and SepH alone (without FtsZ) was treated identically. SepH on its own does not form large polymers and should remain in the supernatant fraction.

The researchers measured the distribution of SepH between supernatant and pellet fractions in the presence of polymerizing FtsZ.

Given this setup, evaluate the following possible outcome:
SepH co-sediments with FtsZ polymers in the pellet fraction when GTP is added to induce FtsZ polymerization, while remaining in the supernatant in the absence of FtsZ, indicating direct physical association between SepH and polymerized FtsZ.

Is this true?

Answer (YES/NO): YES